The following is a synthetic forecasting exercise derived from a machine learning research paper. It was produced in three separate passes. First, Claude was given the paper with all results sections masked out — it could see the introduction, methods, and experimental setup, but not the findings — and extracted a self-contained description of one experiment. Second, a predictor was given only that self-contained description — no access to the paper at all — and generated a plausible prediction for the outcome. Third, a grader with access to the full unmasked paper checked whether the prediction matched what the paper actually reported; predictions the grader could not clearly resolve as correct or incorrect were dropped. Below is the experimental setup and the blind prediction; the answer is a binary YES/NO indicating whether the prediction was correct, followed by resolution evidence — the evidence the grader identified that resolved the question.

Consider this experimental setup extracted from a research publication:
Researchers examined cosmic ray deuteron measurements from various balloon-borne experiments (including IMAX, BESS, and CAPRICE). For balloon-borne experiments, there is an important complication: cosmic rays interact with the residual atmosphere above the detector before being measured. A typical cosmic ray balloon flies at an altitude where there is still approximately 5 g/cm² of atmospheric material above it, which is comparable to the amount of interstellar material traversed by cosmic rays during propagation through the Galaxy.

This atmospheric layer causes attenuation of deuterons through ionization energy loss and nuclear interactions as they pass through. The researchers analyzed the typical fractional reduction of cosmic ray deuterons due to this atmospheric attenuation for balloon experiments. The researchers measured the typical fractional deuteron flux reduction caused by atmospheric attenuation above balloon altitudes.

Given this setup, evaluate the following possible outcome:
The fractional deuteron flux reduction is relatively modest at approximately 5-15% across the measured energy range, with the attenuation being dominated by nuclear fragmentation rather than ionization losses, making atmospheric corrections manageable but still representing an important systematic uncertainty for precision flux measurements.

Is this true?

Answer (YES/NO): NO